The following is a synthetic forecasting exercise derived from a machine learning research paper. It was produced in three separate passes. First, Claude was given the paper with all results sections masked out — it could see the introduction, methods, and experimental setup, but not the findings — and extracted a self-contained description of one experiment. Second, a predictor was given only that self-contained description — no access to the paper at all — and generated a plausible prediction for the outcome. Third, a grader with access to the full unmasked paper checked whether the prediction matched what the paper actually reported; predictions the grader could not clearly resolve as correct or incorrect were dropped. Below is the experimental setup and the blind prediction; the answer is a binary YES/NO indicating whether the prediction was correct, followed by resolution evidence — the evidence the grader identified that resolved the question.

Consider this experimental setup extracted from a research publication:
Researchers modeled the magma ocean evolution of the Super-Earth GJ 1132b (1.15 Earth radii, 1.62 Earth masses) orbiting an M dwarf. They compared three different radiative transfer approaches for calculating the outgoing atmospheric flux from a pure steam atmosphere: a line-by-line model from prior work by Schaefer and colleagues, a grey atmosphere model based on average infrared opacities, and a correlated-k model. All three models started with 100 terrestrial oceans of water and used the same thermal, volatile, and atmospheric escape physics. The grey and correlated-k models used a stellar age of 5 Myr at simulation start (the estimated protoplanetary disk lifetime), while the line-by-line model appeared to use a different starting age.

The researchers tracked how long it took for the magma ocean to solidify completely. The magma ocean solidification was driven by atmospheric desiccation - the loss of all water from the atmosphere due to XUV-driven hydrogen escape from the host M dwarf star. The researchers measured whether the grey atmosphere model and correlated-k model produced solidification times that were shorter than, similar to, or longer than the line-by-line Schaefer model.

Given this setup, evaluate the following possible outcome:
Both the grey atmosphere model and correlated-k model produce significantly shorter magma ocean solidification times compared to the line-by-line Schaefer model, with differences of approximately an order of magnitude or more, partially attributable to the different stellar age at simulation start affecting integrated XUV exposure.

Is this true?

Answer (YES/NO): NO